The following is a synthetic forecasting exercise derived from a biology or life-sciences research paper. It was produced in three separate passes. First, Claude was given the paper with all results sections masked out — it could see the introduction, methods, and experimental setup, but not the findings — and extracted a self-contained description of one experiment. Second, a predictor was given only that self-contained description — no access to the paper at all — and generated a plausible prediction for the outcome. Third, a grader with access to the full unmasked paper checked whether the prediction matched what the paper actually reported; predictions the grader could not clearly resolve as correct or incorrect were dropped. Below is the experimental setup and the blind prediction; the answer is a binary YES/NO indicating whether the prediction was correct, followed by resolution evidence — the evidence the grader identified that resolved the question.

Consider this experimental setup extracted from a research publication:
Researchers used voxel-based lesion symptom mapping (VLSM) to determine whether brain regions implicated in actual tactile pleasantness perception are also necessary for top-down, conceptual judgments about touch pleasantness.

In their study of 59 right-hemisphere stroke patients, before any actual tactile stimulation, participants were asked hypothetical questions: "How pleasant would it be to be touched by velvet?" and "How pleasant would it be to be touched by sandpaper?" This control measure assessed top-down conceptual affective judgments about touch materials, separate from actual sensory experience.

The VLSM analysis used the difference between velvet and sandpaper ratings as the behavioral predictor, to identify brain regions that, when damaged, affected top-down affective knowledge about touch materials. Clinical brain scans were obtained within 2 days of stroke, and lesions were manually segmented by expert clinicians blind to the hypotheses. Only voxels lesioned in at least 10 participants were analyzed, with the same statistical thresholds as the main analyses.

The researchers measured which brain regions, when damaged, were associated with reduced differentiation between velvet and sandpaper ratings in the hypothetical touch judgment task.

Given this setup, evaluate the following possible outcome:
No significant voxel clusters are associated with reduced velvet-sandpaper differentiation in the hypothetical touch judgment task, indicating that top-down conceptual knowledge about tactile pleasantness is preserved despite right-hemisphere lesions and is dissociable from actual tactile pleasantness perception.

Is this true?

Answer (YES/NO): NO